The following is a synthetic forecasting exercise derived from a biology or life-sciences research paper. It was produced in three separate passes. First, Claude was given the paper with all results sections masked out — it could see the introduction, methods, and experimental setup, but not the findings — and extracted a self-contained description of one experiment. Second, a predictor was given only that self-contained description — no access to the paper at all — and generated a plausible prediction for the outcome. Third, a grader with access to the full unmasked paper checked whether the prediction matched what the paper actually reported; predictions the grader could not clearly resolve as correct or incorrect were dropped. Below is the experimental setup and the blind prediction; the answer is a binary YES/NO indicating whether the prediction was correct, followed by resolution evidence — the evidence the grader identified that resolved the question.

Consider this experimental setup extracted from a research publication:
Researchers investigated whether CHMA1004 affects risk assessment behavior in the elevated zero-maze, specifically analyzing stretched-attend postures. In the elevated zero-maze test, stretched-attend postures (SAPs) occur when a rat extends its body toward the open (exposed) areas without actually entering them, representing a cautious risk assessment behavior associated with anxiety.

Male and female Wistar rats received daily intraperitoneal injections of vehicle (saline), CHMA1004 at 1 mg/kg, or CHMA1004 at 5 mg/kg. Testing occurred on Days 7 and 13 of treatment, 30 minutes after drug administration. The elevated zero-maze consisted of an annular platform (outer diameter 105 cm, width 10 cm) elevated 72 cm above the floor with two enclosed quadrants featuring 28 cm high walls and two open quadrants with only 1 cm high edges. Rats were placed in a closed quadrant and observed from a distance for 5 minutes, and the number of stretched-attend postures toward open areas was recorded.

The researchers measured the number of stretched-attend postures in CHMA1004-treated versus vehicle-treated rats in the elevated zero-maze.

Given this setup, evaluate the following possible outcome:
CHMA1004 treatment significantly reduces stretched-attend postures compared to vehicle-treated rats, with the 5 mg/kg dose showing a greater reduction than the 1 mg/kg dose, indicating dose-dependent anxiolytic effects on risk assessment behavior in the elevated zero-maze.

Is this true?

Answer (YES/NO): NO